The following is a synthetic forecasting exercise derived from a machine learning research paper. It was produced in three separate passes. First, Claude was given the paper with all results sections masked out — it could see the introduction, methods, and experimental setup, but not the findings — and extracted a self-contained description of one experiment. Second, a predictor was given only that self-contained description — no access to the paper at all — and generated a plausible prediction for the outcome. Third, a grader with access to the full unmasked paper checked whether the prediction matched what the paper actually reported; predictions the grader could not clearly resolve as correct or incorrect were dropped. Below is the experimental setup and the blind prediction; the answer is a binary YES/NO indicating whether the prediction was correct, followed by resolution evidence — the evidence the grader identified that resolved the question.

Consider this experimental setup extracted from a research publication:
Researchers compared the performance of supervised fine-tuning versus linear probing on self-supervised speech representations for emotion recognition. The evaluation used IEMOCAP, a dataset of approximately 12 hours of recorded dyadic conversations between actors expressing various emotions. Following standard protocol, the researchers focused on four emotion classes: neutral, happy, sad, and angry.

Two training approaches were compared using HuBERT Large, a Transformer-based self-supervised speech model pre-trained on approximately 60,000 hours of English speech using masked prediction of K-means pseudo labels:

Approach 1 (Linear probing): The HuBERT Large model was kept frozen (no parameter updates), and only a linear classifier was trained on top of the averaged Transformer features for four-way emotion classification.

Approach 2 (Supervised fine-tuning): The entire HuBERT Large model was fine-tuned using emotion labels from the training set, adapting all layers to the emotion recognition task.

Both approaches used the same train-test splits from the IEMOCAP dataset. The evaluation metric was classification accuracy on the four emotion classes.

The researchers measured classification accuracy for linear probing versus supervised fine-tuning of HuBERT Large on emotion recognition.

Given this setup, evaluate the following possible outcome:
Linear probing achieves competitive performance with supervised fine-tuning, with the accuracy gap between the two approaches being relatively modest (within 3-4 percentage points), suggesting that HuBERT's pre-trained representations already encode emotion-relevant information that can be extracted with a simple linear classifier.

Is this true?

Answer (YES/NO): NO